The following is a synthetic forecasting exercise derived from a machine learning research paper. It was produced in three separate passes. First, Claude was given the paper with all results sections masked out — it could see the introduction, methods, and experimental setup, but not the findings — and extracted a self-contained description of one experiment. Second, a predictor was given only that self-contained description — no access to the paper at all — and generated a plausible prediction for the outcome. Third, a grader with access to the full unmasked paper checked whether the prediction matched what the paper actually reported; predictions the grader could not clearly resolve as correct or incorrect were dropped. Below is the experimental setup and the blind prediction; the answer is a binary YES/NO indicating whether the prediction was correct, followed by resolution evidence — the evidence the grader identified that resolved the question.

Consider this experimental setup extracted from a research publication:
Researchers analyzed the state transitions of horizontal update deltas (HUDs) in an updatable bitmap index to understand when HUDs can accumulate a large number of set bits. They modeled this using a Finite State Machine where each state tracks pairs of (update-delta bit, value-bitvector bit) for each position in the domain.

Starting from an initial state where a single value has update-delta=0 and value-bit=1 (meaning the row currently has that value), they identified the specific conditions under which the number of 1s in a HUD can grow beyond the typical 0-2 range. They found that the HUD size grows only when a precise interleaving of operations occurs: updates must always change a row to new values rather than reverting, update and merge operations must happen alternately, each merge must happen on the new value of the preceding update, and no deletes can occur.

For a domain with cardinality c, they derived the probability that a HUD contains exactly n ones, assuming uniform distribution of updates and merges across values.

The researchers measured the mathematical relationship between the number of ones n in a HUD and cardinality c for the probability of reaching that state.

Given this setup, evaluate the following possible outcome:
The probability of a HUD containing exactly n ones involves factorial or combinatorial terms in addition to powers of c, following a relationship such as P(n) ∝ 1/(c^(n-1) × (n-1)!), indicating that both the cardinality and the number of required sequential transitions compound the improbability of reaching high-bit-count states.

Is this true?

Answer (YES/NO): NO